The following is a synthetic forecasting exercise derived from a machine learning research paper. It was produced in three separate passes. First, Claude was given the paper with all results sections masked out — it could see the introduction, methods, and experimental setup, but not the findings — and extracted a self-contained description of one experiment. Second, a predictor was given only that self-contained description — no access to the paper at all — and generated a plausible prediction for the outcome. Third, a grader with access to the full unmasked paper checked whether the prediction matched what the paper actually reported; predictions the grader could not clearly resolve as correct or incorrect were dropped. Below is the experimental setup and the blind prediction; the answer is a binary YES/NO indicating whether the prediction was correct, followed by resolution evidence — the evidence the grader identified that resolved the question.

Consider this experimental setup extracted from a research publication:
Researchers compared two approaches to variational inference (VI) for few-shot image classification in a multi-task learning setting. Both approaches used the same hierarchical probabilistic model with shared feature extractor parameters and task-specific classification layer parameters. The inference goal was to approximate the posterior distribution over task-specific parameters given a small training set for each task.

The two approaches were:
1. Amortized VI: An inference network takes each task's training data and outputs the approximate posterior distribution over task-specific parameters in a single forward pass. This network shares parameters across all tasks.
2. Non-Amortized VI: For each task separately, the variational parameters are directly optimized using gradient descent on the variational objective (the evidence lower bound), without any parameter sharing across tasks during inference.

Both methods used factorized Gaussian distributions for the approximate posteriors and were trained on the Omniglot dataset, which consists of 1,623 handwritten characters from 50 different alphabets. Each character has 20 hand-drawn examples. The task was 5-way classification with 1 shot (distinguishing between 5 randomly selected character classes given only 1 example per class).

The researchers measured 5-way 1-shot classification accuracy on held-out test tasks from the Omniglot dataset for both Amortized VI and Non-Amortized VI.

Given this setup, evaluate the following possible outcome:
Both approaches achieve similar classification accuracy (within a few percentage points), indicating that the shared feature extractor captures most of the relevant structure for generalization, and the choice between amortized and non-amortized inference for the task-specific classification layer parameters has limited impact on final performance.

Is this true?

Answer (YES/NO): NO